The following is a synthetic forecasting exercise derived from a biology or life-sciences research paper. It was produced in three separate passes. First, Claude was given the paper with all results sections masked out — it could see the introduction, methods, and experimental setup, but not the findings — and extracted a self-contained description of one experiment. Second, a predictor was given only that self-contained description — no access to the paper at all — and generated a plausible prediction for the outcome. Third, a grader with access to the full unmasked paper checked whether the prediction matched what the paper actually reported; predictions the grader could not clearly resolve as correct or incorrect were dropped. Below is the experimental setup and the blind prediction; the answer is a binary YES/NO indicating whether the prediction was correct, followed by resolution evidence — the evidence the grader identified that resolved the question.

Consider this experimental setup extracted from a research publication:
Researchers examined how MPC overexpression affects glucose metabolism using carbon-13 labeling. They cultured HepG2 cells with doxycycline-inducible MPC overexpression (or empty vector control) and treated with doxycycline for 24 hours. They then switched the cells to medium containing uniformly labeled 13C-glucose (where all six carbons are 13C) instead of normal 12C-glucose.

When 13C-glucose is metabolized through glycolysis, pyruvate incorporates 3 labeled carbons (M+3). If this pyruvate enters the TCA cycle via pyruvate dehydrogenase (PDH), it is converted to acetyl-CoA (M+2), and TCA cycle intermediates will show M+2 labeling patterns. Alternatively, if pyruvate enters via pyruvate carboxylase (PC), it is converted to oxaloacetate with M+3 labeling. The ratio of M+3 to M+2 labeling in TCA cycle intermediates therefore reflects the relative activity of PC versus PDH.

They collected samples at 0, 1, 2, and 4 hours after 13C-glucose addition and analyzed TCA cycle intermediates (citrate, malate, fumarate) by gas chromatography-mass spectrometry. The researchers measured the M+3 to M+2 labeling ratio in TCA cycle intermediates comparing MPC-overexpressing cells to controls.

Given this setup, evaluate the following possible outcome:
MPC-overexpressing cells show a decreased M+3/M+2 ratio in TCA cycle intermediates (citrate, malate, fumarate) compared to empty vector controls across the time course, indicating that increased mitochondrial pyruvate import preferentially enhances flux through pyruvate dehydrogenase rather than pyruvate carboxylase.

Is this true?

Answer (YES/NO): NO